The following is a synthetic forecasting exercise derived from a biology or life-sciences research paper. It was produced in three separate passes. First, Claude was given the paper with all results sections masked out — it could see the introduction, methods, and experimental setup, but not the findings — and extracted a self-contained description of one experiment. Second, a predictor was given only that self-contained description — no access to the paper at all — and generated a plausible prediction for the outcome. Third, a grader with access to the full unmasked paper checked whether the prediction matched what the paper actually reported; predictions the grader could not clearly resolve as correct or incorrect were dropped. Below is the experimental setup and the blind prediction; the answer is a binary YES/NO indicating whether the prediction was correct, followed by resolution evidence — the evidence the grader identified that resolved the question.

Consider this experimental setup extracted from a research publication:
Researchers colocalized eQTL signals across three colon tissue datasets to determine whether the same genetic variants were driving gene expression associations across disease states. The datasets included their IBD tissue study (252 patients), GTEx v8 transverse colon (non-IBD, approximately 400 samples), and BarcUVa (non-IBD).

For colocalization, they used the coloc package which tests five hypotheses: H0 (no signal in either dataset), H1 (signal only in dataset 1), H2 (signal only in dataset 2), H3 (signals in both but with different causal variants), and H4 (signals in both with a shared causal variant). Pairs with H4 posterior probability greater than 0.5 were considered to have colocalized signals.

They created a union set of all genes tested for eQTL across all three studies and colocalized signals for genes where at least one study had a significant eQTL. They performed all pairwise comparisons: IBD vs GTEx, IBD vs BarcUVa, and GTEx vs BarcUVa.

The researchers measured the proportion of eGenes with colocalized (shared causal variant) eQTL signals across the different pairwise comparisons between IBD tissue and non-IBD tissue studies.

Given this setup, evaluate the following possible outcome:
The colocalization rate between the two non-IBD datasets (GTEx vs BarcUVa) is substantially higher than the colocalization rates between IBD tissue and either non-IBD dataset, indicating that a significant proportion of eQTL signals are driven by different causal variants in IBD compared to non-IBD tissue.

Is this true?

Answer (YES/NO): NO